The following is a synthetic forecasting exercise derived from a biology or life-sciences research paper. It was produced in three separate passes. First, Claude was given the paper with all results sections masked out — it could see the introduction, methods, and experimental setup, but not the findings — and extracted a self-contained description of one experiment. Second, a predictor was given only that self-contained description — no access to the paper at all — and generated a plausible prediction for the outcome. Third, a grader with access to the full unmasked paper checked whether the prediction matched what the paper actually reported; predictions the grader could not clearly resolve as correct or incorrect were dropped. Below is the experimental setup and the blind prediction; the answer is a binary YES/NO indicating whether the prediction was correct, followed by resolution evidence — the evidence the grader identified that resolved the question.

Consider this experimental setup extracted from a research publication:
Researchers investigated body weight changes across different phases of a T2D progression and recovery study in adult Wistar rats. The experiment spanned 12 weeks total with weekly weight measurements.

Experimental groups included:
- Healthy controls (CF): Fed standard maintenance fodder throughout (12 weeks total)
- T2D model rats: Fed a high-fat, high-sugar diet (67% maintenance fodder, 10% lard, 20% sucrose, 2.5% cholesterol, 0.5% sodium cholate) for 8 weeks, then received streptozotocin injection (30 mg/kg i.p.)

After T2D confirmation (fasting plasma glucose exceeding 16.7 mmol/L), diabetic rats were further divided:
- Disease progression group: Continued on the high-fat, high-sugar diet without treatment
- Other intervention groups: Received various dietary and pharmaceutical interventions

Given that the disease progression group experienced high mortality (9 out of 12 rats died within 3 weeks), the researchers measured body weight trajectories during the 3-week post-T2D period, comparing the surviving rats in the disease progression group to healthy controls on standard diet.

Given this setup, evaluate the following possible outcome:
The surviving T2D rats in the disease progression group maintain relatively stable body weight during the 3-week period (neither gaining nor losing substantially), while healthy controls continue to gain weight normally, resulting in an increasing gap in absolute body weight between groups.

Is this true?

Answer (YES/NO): NO